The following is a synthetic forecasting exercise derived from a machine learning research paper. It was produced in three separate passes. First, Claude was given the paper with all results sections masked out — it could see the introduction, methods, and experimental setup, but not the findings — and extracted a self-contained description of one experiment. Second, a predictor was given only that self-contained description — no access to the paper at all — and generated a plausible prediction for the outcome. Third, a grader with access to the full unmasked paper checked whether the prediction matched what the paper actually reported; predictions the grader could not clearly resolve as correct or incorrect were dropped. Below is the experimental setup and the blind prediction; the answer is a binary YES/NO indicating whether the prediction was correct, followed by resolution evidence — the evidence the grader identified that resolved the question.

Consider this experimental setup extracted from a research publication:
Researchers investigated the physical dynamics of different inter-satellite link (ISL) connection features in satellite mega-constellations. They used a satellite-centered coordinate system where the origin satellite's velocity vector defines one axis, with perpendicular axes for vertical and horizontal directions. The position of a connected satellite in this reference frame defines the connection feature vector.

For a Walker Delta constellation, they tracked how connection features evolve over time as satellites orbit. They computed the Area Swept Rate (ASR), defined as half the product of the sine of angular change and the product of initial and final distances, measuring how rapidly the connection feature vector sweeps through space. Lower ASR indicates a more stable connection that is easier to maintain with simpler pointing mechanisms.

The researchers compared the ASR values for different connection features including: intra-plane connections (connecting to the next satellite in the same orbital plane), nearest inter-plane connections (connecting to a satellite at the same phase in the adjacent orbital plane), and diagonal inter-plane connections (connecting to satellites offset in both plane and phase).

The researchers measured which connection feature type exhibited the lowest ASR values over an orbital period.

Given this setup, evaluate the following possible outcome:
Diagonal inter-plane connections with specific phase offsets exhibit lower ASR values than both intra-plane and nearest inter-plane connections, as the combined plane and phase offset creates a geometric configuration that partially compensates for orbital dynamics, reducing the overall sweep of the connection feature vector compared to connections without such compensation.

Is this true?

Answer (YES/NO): NO